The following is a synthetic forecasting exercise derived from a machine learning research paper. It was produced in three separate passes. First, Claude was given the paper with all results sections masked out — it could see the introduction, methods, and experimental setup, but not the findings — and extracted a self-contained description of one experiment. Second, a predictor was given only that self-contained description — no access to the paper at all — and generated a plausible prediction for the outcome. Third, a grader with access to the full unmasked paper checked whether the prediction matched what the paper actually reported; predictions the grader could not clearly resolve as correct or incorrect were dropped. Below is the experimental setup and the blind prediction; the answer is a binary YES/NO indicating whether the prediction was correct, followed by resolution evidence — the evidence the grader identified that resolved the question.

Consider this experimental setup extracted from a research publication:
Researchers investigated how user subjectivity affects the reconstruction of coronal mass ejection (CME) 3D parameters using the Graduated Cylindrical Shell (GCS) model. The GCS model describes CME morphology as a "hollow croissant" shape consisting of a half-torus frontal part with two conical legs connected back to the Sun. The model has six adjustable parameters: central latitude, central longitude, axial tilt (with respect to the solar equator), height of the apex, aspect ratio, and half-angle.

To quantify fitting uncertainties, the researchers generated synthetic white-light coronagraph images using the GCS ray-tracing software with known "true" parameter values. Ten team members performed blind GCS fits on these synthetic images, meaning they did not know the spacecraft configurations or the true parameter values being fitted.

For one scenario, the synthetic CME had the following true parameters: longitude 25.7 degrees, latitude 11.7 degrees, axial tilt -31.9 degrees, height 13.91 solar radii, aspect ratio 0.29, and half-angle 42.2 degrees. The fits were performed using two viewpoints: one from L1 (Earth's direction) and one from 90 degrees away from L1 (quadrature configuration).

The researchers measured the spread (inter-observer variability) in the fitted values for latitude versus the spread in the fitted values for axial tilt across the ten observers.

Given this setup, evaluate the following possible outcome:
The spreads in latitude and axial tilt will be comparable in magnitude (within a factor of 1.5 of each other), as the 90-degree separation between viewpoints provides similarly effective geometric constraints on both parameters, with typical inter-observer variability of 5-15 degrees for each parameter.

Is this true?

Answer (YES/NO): NO